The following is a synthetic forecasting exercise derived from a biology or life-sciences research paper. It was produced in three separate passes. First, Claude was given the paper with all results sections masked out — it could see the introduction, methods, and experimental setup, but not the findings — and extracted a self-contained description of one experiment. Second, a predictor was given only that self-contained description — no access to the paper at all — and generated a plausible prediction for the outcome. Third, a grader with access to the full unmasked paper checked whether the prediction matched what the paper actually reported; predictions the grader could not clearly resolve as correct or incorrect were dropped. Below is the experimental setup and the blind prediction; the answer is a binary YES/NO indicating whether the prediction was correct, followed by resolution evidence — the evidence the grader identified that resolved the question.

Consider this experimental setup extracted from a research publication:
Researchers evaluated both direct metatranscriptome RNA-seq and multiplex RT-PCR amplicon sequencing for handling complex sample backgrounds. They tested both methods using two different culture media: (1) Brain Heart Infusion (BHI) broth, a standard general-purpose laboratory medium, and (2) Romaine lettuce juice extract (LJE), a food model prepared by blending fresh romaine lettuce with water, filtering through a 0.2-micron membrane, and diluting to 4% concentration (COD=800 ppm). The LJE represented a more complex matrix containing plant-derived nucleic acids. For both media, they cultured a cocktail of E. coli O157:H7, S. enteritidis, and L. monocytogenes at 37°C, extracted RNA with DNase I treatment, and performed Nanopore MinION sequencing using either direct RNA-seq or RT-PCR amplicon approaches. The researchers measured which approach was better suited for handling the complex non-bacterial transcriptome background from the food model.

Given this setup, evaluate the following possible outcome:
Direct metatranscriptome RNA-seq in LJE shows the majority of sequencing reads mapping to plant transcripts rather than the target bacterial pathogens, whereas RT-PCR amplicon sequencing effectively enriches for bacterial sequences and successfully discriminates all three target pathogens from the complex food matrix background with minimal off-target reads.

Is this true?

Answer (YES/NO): NO